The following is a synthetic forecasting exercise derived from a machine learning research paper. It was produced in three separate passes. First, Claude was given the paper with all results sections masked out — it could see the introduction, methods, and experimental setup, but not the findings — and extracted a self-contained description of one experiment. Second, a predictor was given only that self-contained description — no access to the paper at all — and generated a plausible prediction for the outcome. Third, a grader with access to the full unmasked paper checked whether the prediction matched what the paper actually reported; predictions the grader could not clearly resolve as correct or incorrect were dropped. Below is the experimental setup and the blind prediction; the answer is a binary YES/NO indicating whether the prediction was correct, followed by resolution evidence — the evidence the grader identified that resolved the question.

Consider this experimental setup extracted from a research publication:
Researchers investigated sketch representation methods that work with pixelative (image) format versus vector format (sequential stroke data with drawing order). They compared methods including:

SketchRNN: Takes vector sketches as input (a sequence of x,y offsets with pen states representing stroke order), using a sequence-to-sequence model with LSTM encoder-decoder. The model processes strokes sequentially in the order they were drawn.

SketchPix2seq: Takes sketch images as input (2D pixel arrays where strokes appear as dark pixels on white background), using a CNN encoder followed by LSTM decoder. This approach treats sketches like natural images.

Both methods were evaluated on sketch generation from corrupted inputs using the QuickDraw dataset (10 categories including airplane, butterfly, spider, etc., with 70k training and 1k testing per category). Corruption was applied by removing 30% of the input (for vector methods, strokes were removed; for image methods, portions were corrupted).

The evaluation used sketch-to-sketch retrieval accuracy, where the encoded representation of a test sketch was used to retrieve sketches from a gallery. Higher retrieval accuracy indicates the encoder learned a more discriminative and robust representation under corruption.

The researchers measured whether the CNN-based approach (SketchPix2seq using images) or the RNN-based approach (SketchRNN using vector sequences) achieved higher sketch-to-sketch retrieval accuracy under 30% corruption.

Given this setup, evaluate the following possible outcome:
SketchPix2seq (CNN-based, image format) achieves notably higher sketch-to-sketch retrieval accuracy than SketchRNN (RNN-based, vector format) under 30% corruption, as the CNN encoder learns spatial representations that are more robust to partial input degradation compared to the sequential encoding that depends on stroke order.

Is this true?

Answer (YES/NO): NO